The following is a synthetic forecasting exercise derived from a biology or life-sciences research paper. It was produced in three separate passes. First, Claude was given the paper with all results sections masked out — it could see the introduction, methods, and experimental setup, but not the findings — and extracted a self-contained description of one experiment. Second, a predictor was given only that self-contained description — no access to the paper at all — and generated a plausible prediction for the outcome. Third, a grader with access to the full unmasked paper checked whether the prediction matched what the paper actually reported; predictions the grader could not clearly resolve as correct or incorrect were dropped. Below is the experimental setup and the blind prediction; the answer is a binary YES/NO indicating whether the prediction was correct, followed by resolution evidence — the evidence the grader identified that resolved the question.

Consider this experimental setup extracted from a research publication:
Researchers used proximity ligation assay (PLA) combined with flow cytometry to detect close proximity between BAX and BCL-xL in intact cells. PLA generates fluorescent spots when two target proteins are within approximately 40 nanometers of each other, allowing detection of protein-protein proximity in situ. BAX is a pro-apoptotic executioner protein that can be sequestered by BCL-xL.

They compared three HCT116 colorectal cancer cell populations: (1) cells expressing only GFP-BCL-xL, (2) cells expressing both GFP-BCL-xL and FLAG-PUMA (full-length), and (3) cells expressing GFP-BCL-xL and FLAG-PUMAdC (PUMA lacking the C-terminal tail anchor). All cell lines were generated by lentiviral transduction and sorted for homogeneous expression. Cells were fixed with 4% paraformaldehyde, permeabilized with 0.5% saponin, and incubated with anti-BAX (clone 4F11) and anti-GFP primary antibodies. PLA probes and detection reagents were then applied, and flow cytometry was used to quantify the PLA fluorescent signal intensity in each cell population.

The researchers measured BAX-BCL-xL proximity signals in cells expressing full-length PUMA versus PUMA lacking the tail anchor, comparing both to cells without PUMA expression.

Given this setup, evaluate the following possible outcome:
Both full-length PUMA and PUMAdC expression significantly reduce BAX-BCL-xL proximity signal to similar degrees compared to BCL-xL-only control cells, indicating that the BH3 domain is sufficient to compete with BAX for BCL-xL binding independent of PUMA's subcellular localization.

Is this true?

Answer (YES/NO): NO